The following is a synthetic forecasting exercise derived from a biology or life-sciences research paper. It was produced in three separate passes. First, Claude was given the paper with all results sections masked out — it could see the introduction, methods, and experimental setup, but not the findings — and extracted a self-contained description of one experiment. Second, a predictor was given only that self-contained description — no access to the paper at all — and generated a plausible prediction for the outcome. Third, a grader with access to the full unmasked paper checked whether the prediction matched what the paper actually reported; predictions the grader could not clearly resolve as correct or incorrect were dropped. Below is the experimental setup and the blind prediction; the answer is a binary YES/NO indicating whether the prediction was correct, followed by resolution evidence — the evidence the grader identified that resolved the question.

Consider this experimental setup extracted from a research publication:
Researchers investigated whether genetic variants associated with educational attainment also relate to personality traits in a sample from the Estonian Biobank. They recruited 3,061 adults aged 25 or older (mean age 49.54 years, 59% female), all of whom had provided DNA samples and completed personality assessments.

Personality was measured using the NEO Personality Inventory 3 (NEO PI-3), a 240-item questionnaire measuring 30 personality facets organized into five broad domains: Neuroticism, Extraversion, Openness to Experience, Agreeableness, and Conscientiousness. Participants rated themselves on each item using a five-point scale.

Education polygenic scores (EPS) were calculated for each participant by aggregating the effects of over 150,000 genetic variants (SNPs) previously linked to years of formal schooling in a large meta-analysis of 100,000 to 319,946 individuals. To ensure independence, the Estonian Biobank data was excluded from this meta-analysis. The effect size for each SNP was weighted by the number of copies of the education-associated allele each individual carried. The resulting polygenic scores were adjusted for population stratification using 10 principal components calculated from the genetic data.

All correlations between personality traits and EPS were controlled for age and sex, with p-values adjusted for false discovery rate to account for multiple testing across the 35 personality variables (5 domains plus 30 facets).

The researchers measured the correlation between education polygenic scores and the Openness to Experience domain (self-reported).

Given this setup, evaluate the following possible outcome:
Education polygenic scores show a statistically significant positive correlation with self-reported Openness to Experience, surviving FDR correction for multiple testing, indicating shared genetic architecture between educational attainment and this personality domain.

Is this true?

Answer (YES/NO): YES